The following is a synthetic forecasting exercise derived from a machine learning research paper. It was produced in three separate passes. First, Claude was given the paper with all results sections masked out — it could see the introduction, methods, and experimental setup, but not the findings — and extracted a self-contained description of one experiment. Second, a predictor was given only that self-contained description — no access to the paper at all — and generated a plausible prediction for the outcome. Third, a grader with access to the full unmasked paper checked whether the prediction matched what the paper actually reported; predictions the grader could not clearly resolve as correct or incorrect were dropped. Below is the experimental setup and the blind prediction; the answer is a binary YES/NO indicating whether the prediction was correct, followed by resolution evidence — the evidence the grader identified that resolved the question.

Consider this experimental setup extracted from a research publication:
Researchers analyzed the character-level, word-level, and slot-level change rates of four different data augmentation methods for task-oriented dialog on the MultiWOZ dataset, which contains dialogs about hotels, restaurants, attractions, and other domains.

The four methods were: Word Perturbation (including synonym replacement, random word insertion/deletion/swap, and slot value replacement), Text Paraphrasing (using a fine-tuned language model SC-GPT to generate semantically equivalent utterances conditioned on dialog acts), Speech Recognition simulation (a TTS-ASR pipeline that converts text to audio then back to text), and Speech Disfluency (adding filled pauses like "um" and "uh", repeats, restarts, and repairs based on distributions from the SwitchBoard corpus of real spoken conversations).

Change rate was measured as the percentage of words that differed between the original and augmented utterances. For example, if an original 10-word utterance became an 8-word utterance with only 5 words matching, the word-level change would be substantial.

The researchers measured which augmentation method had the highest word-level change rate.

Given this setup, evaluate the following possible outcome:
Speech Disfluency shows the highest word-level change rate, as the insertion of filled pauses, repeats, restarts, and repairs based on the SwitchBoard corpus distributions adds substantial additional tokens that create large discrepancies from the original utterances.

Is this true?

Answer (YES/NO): NO